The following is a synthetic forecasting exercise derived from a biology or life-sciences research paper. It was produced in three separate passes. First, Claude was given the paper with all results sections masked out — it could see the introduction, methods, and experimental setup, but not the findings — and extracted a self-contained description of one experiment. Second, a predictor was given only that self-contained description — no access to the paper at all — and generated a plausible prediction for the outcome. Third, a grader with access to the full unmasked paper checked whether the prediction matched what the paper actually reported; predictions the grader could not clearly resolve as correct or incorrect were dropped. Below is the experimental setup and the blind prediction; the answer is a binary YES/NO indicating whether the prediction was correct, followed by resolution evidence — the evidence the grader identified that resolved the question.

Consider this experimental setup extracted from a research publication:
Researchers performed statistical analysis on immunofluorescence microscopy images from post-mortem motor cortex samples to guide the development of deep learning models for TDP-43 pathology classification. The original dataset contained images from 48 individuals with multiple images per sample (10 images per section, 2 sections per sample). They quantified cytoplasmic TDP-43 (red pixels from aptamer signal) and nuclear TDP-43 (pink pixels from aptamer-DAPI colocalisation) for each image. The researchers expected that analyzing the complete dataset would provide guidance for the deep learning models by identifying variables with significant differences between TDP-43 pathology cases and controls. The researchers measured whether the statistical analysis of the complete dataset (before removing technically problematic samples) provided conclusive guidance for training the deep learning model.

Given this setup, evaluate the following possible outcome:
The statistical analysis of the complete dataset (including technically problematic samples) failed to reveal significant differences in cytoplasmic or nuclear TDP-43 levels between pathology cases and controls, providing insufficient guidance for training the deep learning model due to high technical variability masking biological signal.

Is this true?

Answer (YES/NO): NO